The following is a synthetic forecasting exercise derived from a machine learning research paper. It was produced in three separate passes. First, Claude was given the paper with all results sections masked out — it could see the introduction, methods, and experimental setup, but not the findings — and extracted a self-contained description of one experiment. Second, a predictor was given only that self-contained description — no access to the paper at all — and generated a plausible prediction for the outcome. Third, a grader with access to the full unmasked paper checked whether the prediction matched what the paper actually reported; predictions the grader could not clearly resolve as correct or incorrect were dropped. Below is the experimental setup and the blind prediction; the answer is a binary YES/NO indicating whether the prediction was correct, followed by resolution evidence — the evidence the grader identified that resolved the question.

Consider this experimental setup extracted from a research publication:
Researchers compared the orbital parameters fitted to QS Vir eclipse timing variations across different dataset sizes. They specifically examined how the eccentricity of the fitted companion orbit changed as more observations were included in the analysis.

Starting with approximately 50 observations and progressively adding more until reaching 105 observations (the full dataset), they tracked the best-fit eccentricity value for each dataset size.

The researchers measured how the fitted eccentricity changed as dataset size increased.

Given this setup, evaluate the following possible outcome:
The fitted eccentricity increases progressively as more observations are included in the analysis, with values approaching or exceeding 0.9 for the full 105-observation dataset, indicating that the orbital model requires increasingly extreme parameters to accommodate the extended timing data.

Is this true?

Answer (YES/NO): NO